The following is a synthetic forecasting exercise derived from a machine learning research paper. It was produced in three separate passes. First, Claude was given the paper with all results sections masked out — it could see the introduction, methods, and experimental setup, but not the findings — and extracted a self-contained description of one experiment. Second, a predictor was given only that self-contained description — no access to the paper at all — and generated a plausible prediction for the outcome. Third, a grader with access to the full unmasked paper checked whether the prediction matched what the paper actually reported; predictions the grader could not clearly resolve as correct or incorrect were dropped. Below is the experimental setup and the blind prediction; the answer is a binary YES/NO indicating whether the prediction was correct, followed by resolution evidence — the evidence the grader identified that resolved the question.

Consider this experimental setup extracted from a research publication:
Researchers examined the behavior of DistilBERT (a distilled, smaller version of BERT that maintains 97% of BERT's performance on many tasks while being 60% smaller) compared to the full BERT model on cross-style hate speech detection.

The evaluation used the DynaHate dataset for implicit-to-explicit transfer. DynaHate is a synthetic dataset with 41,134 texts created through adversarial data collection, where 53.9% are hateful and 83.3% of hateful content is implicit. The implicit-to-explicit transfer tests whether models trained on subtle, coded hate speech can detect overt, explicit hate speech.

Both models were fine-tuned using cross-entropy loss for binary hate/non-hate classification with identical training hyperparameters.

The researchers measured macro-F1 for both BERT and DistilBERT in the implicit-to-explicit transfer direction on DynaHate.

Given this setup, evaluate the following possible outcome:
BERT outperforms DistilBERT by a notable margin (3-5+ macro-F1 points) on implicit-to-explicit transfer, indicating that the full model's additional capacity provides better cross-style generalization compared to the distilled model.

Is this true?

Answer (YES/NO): YES